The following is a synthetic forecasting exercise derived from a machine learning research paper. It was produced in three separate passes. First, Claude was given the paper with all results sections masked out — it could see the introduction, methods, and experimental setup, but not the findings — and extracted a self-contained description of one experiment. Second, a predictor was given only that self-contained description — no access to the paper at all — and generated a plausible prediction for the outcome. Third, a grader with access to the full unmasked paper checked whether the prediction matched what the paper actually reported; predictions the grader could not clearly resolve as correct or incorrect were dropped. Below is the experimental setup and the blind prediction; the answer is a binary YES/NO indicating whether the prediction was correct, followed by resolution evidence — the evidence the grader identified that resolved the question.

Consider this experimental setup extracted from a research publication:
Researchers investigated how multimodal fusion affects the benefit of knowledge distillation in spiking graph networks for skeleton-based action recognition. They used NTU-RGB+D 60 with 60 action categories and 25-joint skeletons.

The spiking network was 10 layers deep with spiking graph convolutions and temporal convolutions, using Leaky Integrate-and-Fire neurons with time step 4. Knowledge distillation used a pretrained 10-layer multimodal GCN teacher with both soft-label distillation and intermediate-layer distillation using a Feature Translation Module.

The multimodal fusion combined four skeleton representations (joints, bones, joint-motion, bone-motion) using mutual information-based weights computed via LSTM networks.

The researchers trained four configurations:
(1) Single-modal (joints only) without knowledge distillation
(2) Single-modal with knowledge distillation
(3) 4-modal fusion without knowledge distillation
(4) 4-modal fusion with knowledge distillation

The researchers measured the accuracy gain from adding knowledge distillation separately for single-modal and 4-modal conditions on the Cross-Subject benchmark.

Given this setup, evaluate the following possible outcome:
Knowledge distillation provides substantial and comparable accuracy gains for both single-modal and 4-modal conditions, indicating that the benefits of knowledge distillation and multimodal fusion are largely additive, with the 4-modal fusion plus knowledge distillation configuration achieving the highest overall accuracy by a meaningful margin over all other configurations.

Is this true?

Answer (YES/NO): NO